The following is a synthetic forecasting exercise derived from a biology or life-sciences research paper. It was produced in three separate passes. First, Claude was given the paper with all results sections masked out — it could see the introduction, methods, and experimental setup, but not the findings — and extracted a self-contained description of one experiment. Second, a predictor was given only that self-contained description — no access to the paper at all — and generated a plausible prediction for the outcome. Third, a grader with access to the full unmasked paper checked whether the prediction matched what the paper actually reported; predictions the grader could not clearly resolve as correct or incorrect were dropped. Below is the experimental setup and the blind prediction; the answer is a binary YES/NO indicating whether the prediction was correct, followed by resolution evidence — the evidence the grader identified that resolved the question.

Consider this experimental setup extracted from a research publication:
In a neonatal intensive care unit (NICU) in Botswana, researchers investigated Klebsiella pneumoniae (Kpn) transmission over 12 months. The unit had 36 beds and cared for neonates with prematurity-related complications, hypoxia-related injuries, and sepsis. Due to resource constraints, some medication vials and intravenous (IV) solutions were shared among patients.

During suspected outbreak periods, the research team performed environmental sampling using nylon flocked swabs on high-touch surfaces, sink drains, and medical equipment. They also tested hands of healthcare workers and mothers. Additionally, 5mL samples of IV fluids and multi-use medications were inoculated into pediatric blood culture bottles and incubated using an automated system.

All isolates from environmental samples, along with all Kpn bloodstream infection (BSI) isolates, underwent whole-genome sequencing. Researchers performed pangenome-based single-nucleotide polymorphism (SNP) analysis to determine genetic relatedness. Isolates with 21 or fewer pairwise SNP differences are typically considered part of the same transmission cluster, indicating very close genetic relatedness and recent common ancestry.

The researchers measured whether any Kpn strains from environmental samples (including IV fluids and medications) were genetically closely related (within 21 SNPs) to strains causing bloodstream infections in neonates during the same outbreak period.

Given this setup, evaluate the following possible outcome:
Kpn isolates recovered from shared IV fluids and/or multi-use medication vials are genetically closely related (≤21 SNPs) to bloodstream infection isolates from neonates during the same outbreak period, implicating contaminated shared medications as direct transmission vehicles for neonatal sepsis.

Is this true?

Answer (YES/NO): YES